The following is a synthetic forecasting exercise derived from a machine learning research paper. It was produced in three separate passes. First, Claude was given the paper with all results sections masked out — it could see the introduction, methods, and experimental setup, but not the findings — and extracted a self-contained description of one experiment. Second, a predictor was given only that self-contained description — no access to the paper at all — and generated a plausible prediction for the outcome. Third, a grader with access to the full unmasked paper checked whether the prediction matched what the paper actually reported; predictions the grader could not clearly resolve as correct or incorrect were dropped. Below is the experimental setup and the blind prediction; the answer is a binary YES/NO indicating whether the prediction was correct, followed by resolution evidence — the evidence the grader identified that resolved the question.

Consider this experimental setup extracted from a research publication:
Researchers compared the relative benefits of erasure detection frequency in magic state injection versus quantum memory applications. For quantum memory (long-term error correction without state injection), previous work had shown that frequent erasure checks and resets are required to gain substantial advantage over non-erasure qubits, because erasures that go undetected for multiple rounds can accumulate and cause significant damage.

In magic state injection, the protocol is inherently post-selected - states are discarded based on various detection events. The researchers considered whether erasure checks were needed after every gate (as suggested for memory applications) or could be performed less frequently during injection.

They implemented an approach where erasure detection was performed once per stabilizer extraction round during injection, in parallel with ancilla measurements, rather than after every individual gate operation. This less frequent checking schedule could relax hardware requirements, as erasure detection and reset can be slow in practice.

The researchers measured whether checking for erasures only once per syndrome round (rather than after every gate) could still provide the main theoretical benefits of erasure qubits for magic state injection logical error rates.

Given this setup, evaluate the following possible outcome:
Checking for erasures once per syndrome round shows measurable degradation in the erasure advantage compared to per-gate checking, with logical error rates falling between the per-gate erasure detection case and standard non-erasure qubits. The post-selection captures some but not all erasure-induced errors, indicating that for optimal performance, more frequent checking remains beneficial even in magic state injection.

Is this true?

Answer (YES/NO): NO